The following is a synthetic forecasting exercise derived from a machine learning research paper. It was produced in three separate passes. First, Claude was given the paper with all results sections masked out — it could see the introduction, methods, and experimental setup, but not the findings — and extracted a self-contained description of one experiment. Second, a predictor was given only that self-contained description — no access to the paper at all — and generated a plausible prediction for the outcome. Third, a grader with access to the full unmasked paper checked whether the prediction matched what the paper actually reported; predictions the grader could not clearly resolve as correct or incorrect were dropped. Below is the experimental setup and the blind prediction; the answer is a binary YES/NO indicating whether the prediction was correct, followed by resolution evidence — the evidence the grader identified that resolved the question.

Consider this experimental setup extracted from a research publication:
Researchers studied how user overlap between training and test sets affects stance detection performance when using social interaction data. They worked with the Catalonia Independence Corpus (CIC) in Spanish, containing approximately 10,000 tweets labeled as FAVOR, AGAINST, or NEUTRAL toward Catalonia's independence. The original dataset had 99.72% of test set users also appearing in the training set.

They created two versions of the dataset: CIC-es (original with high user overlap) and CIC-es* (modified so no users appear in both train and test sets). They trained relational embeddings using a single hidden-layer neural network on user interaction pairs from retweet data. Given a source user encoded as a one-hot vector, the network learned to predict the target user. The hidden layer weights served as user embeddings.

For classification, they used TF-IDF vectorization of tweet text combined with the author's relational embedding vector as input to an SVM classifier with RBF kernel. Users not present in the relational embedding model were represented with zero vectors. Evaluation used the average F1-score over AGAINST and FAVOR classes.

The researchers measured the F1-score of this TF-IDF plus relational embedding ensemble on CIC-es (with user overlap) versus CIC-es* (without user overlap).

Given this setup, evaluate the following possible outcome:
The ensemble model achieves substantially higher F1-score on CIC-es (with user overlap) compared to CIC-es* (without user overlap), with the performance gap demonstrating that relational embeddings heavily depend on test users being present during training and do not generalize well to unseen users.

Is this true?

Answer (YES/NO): NO